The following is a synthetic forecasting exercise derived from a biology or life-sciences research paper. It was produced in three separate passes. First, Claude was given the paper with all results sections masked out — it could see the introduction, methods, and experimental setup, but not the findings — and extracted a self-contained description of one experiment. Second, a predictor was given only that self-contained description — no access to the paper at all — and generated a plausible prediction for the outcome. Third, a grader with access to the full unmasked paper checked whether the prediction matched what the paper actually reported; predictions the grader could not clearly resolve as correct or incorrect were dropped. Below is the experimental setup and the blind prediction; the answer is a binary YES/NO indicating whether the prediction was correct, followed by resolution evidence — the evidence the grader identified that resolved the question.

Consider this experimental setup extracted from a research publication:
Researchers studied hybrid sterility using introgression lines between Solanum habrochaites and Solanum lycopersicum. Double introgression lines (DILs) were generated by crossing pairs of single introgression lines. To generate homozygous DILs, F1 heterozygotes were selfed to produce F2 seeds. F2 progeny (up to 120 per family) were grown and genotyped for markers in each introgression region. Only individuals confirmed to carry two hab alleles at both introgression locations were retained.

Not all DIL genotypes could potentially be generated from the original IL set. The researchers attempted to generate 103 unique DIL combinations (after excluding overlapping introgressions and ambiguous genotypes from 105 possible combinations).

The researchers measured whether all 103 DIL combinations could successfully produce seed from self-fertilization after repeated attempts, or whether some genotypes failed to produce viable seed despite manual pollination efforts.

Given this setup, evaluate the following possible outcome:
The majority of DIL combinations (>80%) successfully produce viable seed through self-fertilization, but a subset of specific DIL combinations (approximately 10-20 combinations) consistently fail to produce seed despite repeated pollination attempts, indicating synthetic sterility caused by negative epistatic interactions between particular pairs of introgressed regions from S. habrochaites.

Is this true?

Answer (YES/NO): NO